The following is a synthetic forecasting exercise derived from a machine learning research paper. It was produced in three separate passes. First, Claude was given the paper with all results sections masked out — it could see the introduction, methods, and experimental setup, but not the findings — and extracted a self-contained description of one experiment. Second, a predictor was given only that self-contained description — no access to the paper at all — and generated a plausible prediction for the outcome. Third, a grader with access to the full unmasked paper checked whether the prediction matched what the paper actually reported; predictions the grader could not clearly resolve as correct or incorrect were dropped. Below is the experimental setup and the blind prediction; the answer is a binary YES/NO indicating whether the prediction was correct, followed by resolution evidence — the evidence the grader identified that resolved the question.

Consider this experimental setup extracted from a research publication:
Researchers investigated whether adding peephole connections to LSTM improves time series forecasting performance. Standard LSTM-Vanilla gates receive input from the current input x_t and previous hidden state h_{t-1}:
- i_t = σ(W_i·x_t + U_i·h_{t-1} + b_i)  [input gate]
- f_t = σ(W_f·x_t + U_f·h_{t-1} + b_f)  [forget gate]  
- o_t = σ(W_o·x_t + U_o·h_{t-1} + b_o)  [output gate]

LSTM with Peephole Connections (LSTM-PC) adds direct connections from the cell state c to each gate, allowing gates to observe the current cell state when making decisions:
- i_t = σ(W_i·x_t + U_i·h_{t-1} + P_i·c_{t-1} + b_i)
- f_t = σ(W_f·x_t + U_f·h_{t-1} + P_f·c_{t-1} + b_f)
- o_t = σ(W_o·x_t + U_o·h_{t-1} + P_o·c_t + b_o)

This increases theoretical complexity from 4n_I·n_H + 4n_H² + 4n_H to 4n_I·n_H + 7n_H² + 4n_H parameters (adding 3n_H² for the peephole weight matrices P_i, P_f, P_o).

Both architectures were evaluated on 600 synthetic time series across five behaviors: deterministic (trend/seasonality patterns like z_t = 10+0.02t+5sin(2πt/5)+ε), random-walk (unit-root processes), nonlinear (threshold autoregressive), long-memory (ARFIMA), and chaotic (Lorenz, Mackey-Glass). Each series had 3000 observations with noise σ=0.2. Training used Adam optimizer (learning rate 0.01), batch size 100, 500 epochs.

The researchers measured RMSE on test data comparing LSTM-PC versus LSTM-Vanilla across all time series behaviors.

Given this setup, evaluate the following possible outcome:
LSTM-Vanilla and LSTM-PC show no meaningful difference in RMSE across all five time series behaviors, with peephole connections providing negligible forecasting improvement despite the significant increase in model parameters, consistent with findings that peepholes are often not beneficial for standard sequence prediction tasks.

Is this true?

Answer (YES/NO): NO